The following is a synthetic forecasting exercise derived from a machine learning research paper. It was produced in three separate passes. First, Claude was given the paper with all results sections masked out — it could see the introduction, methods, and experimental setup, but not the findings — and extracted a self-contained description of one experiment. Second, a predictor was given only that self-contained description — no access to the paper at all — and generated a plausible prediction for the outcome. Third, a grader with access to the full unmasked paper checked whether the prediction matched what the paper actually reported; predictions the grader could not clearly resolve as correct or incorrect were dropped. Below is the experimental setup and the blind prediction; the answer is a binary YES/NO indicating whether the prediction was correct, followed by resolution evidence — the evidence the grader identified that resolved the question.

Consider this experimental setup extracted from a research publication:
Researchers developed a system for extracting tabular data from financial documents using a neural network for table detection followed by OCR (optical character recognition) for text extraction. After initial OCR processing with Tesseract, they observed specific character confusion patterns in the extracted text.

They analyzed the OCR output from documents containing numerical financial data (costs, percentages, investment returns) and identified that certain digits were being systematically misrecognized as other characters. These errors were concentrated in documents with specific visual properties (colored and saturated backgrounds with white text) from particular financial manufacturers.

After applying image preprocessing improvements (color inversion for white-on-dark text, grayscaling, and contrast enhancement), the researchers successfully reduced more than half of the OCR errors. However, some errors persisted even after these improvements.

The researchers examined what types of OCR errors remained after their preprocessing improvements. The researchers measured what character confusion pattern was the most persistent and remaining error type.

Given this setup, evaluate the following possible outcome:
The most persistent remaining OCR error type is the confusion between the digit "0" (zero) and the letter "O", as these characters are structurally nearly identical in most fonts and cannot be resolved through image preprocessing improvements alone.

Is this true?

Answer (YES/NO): NO